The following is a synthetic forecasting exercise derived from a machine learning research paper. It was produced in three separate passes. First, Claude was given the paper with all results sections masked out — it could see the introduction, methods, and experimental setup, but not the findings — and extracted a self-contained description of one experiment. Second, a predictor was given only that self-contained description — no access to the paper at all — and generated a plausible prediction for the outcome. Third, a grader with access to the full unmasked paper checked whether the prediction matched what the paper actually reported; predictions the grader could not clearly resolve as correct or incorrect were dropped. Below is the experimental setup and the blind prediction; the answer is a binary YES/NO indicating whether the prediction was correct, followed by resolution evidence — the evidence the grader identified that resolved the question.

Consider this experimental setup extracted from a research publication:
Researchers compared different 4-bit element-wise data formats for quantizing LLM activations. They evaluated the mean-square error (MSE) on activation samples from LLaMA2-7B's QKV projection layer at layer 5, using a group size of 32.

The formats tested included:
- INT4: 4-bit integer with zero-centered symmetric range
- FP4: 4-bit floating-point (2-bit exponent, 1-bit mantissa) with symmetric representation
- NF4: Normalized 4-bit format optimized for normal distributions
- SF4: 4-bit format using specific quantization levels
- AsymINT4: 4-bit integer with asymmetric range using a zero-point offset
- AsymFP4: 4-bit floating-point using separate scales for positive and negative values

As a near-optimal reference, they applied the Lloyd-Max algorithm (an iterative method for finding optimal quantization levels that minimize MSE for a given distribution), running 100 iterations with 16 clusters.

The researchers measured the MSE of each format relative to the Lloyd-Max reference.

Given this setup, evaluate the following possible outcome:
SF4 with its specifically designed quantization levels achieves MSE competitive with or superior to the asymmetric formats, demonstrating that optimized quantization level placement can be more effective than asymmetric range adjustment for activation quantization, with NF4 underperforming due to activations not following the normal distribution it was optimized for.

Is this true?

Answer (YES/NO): NO